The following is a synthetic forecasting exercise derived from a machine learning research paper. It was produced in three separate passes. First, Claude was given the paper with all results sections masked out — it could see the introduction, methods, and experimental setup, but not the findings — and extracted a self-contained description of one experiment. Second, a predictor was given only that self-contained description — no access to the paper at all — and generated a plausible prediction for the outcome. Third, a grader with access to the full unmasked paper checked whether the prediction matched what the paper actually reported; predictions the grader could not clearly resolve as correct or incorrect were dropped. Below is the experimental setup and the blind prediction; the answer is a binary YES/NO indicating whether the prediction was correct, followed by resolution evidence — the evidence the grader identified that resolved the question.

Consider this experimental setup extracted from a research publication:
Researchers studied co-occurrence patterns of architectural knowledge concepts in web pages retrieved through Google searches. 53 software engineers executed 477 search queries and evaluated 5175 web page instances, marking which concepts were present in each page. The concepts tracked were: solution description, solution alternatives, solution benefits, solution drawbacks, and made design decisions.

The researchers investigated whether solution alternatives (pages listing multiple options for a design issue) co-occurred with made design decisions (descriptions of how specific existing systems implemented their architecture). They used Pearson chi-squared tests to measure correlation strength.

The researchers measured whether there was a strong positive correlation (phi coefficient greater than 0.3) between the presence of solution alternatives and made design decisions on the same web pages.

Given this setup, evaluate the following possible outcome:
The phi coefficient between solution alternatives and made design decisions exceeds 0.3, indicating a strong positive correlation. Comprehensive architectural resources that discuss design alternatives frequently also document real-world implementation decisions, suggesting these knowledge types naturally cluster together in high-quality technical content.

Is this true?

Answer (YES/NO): NO